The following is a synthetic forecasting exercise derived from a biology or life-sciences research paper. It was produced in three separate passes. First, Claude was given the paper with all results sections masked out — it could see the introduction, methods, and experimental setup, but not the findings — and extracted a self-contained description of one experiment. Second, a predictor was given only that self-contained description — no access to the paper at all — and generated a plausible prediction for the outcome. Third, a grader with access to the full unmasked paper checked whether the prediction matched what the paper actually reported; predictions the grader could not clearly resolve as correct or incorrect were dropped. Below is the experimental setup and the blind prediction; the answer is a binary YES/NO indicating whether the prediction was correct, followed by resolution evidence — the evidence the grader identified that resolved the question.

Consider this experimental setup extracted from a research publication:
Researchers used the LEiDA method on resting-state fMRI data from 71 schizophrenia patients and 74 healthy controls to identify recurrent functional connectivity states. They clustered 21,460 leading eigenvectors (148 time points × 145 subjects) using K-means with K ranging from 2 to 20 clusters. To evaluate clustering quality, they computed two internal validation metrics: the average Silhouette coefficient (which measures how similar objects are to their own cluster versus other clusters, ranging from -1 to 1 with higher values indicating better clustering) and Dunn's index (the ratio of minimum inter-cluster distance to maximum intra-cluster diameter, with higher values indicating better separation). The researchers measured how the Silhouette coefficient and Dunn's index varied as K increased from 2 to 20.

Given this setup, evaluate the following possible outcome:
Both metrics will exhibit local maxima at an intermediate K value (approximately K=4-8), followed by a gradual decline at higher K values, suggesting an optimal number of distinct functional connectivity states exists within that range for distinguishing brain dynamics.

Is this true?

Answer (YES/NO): NO